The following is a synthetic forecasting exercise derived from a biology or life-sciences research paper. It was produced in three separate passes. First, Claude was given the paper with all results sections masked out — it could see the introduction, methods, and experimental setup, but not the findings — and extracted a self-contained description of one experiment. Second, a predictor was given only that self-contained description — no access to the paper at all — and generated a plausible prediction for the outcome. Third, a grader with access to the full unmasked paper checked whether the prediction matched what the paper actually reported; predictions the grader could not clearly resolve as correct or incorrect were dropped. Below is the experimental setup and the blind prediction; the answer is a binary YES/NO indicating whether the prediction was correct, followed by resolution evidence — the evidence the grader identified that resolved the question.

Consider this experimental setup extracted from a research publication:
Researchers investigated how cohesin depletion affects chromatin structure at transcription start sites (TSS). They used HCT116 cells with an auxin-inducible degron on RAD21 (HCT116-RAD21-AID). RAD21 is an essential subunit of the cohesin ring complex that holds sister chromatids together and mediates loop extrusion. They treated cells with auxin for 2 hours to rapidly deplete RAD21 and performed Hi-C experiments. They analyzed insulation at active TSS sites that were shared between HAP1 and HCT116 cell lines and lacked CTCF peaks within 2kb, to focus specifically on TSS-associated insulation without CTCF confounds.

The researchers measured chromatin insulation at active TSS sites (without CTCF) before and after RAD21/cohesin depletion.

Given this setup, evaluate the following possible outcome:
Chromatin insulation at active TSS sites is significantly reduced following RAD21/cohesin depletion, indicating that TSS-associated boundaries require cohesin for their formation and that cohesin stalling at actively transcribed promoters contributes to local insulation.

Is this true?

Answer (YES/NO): NO